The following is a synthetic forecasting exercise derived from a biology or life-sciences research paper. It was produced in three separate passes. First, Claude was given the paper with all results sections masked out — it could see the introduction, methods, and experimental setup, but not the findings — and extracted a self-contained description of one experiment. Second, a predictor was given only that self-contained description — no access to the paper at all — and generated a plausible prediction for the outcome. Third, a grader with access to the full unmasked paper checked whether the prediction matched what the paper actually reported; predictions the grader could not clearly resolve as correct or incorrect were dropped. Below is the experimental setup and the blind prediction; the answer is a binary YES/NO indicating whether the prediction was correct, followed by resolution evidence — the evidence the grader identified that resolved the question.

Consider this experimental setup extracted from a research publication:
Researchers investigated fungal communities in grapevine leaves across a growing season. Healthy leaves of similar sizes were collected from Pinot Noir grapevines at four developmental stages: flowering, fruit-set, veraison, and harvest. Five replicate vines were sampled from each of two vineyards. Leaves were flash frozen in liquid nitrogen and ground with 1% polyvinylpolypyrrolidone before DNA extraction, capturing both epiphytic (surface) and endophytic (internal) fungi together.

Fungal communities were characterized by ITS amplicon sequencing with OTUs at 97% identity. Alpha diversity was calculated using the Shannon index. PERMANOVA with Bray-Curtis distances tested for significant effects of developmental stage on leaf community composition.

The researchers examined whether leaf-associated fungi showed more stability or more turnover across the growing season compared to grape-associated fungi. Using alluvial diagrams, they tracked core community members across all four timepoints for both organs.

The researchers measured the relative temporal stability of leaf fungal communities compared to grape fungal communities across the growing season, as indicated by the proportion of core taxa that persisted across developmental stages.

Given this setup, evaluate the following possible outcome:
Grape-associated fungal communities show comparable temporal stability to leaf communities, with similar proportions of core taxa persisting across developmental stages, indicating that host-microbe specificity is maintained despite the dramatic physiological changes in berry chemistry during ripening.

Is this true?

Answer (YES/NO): NO